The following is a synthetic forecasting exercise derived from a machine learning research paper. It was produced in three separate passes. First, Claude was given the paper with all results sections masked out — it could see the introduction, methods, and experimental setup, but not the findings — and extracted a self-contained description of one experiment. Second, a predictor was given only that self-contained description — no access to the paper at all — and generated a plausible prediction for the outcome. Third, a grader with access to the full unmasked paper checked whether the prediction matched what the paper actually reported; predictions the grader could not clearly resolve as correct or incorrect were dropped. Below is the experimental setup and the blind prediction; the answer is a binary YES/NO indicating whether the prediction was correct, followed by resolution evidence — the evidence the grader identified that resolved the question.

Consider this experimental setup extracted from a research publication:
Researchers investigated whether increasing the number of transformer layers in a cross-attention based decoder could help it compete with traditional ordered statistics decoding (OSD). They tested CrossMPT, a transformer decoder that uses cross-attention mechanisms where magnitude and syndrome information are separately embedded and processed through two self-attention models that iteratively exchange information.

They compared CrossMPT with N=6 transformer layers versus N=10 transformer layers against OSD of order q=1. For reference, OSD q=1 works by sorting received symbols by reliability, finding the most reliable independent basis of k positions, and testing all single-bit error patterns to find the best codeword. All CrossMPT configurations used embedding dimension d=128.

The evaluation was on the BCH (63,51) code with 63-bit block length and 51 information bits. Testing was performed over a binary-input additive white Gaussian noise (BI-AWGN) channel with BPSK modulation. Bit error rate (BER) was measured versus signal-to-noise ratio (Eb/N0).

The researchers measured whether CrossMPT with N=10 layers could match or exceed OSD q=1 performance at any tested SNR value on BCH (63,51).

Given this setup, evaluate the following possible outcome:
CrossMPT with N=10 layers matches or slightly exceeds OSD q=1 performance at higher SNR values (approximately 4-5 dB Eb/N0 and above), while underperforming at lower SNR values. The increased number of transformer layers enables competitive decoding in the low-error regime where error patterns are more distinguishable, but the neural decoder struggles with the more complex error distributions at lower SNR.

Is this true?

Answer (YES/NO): NO